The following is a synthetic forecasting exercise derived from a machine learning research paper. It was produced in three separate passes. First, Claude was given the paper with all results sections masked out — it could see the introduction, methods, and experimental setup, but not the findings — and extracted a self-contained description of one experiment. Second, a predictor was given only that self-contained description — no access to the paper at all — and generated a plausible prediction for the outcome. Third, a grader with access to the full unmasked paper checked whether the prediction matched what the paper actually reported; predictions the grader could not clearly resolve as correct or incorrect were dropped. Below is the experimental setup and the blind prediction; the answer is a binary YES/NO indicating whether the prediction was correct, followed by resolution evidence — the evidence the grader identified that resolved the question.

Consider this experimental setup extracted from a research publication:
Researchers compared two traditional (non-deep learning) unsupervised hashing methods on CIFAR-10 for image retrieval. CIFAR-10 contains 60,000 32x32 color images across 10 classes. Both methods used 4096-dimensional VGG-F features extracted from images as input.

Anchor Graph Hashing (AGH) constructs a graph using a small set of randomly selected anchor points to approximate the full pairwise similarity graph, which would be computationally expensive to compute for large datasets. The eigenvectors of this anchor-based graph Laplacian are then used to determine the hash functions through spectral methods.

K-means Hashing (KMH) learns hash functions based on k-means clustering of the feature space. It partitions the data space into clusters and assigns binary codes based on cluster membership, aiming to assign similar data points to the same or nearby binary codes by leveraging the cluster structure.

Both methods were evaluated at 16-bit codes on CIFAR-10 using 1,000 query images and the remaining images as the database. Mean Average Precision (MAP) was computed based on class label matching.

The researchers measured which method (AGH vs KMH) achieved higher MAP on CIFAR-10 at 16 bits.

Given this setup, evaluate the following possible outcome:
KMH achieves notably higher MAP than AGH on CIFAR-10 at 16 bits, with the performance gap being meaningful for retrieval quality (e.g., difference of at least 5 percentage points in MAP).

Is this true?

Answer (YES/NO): NO